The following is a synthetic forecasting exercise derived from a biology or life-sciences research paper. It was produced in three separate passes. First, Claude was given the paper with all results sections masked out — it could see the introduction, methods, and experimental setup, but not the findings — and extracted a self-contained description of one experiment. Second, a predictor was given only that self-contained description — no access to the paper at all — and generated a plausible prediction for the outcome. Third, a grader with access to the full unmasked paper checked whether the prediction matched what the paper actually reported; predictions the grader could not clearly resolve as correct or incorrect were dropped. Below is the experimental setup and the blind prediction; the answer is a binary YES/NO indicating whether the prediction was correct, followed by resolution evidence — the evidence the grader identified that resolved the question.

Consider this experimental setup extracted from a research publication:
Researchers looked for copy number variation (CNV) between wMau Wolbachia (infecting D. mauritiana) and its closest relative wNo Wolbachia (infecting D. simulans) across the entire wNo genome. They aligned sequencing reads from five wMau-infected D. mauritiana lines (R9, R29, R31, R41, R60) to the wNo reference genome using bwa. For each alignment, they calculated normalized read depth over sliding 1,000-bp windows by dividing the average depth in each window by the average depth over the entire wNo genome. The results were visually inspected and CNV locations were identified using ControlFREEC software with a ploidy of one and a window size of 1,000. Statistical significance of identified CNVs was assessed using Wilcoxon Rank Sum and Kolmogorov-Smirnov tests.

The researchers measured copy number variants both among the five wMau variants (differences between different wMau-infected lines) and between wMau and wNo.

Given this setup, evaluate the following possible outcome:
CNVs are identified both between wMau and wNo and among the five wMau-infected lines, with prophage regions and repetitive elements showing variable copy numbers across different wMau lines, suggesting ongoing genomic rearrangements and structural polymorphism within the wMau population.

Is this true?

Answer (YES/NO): NO